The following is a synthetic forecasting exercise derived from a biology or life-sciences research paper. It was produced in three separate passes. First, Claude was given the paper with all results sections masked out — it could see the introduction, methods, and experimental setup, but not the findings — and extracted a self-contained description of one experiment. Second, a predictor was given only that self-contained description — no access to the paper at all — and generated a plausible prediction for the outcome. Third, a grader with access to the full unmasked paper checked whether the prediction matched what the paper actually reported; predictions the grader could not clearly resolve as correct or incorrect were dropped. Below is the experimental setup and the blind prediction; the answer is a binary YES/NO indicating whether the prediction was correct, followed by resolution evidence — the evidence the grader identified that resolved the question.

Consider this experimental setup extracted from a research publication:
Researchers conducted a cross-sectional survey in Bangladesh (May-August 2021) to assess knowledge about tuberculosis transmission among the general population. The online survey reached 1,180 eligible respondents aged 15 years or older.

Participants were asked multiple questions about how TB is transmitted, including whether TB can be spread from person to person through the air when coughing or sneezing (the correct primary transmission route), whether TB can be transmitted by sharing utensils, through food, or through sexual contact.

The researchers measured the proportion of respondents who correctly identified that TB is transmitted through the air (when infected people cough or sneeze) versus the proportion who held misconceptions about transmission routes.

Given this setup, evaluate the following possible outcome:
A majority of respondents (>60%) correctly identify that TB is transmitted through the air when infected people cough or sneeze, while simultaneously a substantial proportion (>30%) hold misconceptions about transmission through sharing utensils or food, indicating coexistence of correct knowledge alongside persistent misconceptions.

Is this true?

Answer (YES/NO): NO